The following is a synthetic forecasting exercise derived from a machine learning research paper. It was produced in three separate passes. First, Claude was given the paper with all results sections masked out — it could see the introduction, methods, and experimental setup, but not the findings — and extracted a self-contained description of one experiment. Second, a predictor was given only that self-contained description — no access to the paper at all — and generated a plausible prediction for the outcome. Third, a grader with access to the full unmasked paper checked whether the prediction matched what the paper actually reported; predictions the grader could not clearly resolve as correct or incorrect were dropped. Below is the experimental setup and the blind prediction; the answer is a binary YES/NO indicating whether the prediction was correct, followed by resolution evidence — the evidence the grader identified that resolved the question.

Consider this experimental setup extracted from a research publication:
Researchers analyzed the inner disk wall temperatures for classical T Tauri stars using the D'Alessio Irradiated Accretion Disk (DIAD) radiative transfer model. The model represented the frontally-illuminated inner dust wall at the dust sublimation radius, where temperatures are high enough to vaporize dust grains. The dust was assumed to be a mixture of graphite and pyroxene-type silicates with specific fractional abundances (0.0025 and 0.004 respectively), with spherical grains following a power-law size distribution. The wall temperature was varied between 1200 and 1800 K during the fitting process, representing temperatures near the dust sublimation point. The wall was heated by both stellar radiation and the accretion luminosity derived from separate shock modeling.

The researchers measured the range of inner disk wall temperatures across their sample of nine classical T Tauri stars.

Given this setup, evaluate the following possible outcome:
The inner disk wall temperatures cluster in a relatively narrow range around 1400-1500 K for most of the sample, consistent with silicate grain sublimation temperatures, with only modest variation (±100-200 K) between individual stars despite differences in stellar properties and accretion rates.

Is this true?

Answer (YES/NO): NO